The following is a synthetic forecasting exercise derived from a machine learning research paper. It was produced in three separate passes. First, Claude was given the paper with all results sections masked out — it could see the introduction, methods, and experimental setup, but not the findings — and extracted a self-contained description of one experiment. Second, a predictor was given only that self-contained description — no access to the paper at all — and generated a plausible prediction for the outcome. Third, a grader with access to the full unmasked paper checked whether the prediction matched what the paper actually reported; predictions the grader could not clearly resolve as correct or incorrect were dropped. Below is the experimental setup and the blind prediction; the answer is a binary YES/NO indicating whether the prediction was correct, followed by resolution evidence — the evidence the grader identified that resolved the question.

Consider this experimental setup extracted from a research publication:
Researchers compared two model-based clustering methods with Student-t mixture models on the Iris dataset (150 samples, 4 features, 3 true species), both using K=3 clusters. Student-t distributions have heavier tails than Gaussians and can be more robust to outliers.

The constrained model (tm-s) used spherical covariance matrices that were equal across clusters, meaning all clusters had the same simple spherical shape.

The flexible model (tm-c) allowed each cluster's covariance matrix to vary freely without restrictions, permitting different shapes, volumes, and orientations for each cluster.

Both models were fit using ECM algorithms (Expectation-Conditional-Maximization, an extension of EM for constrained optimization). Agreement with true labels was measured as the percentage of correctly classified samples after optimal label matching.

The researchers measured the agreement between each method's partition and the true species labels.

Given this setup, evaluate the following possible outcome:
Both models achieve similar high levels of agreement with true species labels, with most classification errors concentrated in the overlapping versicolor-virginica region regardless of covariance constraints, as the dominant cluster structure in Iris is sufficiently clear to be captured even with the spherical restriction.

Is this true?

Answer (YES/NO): NO